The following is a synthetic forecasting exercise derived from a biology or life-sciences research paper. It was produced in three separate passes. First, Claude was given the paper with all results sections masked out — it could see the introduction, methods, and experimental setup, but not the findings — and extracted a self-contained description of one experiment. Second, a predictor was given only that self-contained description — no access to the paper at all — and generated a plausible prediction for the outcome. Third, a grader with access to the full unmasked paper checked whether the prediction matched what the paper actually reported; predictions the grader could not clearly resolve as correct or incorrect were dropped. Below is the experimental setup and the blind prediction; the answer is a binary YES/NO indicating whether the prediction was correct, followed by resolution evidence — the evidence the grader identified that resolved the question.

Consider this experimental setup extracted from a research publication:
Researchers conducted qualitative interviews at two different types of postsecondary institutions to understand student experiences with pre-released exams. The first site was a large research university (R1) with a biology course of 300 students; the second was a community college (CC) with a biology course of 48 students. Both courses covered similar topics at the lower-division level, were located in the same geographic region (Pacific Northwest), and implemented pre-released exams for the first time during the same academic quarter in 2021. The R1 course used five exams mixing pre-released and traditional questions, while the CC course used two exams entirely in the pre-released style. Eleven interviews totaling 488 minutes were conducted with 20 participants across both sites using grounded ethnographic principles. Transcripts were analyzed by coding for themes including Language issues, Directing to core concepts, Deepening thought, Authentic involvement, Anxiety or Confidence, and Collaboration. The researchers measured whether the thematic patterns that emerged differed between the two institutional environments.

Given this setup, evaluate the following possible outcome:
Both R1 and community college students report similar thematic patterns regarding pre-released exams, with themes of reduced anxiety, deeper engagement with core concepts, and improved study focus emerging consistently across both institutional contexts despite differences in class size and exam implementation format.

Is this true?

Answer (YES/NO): YES